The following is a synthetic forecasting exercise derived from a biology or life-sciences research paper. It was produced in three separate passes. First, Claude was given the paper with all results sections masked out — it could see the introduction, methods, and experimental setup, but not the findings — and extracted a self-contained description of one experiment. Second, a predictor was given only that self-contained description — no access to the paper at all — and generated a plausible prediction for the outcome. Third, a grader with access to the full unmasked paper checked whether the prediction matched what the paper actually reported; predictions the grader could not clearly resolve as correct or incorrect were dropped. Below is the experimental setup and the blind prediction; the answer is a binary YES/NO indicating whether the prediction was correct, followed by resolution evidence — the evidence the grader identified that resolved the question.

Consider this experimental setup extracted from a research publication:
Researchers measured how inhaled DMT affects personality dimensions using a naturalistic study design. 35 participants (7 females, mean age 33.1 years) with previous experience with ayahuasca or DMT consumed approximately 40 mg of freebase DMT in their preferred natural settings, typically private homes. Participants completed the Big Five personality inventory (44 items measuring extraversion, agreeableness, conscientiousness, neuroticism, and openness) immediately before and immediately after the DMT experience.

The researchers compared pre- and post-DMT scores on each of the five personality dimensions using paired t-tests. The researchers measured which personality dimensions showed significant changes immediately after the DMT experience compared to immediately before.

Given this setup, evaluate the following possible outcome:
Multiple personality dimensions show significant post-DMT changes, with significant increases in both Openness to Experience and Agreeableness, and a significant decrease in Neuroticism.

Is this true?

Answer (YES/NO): NO